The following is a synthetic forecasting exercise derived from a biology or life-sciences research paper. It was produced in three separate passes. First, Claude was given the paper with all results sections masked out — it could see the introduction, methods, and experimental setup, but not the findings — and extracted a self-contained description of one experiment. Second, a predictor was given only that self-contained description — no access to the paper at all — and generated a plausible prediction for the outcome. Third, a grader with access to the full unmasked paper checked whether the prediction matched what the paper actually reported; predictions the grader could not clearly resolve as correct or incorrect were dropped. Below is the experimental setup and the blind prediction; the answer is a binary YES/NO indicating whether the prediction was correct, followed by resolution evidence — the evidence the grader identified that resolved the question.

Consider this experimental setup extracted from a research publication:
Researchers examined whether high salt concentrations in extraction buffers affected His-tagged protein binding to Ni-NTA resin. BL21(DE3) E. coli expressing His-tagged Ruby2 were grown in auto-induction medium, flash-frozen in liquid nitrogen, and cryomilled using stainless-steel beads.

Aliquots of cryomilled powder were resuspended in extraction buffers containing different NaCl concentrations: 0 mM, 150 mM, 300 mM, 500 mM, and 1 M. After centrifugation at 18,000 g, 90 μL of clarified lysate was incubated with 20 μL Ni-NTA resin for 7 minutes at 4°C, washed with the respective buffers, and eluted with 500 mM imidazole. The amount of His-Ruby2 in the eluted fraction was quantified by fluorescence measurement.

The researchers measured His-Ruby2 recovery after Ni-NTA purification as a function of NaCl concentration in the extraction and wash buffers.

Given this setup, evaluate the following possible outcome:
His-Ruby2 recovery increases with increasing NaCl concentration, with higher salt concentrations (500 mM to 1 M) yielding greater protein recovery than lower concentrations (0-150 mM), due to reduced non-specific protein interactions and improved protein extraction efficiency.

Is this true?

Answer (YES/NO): YES